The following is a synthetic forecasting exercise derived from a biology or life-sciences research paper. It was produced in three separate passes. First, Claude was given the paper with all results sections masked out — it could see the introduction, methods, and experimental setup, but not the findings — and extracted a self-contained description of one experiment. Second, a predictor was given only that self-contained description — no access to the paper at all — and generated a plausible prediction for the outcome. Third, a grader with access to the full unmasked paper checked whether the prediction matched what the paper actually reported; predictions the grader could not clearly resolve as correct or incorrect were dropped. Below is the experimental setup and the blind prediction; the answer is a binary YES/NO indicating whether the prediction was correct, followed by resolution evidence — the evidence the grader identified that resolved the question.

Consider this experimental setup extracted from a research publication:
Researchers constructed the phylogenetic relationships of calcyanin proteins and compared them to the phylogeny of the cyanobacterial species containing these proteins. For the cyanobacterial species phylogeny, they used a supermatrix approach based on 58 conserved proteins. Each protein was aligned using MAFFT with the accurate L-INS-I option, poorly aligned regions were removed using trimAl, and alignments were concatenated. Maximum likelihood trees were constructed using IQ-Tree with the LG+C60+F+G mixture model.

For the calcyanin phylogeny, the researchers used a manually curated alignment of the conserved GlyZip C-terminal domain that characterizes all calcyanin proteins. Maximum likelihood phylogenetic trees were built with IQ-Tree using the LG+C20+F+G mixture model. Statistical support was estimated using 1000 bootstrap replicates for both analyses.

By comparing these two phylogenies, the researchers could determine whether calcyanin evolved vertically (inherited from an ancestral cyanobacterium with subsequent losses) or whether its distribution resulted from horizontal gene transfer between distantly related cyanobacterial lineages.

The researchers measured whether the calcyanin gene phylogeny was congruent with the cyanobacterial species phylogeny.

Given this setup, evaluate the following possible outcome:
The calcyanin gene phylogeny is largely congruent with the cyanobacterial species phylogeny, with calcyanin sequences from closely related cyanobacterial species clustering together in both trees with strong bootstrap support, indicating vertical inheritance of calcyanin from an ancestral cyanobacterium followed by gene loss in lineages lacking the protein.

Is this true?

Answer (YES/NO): NO